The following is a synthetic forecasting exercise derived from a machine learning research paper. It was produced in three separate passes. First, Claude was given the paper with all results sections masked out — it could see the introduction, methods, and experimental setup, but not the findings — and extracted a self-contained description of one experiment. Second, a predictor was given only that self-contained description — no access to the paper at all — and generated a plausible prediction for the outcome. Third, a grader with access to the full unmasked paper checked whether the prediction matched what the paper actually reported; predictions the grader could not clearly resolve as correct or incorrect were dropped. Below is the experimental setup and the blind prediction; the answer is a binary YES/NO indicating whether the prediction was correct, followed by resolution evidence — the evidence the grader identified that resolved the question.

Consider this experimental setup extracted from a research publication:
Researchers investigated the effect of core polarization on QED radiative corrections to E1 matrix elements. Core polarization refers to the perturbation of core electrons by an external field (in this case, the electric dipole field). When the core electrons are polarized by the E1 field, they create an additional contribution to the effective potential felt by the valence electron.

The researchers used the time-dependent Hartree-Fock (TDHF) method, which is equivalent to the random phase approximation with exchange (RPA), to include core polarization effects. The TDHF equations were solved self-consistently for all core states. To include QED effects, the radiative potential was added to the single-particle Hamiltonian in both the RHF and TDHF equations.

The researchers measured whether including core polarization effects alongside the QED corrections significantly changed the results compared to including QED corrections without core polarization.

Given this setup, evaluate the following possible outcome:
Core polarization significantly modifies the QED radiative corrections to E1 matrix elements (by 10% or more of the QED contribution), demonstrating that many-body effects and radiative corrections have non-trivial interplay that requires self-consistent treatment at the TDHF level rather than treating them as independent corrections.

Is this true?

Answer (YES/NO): NO